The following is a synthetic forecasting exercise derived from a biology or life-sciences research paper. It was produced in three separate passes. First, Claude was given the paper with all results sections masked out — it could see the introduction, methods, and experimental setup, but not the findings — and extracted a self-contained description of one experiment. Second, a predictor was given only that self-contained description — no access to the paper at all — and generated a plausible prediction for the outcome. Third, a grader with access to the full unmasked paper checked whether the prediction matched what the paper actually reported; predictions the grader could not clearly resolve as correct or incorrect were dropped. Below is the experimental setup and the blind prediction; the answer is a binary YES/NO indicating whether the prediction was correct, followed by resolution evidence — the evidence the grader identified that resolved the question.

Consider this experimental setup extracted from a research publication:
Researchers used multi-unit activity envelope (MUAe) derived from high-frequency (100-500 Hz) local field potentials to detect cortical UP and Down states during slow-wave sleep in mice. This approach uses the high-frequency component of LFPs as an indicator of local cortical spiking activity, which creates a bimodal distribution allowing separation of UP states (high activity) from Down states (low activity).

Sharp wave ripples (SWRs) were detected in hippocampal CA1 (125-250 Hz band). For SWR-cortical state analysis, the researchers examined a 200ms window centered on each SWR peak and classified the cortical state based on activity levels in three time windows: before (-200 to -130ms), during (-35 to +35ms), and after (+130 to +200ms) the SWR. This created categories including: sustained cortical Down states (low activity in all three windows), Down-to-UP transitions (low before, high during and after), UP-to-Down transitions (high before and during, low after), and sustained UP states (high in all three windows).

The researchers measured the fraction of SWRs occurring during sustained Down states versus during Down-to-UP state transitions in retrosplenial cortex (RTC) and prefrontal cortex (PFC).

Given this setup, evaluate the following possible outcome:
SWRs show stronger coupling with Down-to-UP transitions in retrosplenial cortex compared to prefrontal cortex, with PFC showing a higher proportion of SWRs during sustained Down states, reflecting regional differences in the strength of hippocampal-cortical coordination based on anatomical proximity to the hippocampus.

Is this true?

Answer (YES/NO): NO